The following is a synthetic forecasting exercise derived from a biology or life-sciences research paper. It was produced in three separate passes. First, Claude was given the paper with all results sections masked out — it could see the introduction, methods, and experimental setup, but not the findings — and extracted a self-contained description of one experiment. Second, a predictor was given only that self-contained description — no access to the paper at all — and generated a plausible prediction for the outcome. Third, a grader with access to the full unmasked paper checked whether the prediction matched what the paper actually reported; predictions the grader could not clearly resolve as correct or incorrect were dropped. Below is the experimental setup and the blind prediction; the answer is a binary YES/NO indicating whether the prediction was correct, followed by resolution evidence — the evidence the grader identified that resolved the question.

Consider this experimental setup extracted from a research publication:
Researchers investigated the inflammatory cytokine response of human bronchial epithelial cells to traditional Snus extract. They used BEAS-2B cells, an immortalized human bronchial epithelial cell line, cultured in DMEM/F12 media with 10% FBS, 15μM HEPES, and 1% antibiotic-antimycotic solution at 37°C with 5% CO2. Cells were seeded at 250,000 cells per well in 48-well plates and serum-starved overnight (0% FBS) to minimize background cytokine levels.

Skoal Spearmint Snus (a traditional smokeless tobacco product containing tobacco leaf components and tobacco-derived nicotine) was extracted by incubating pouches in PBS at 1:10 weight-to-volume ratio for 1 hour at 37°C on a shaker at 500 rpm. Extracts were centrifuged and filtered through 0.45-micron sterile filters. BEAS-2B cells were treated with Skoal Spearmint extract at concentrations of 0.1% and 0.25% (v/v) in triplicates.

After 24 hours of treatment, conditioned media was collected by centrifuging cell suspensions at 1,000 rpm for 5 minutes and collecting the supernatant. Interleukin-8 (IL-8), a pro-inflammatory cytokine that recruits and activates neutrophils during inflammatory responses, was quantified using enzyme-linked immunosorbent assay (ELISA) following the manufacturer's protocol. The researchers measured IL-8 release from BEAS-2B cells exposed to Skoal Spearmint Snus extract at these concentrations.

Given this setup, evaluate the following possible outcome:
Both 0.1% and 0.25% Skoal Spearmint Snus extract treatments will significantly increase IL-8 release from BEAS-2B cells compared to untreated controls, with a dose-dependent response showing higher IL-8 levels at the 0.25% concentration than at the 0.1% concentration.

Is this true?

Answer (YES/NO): NO